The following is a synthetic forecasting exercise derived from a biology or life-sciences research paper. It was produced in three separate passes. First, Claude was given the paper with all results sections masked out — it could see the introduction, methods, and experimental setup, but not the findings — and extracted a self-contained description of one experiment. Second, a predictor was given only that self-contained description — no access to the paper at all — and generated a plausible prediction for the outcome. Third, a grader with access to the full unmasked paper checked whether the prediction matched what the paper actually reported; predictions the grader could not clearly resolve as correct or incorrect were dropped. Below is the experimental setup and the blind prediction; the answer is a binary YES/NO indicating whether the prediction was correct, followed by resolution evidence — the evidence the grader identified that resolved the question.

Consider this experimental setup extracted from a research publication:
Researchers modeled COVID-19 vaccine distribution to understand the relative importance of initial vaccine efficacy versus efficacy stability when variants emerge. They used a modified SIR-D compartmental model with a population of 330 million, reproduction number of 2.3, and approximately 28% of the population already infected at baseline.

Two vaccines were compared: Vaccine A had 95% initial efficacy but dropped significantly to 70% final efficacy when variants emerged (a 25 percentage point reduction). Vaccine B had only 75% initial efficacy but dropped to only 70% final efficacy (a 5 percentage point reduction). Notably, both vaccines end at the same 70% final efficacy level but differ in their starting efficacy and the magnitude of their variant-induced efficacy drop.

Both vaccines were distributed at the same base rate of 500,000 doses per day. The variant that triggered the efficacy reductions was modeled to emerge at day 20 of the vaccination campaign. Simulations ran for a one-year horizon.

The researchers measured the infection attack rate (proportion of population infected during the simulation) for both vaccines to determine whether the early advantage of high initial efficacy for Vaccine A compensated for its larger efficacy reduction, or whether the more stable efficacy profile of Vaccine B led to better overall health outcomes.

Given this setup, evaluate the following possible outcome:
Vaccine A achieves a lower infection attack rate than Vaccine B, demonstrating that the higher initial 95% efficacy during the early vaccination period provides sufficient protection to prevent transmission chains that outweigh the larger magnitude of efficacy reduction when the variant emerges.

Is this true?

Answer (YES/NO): NO